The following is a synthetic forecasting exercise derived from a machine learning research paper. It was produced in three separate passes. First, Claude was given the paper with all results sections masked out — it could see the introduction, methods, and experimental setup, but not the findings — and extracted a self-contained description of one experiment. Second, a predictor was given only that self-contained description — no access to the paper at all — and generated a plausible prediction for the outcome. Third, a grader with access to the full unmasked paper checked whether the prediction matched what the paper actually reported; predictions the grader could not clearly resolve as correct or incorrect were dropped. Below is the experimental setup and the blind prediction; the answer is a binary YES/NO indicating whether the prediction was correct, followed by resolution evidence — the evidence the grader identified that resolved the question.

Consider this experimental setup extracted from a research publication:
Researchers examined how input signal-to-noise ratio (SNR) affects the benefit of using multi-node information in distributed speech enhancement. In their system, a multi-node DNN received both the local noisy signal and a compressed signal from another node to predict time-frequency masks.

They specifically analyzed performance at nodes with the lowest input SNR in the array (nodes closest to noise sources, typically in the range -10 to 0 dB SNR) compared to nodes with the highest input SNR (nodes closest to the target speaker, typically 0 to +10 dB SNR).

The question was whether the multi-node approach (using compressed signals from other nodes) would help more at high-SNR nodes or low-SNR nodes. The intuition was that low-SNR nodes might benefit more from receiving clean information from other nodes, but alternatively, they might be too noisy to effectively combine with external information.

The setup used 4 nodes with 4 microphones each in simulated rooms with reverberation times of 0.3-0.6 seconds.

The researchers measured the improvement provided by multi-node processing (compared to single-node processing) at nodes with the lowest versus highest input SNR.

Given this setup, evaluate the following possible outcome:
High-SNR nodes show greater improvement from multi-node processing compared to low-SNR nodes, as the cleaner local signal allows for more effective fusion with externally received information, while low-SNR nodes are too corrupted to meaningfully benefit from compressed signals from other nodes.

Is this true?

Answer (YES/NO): NO